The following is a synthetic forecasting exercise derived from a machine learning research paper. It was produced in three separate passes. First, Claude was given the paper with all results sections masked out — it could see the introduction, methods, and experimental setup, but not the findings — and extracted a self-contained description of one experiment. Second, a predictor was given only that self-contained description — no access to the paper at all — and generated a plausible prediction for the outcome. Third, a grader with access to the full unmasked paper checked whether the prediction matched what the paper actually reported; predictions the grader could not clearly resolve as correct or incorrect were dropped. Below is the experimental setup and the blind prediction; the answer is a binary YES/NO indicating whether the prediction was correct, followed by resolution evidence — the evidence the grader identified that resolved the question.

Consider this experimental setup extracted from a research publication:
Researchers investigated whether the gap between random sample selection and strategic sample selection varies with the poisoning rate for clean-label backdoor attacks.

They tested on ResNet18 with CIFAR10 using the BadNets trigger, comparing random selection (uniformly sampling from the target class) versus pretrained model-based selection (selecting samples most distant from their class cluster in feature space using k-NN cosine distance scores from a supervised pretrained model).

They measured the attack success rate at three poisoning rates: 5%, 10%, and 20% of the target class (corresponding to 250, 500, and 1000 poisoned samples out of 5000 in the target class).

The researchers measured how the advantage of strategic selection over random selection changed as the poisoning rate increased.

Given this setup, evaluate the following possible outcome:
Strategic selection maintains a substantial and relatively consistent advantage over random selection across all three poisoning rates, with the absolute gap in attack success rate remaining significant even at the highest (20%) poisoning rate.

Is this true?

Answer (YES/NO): NO